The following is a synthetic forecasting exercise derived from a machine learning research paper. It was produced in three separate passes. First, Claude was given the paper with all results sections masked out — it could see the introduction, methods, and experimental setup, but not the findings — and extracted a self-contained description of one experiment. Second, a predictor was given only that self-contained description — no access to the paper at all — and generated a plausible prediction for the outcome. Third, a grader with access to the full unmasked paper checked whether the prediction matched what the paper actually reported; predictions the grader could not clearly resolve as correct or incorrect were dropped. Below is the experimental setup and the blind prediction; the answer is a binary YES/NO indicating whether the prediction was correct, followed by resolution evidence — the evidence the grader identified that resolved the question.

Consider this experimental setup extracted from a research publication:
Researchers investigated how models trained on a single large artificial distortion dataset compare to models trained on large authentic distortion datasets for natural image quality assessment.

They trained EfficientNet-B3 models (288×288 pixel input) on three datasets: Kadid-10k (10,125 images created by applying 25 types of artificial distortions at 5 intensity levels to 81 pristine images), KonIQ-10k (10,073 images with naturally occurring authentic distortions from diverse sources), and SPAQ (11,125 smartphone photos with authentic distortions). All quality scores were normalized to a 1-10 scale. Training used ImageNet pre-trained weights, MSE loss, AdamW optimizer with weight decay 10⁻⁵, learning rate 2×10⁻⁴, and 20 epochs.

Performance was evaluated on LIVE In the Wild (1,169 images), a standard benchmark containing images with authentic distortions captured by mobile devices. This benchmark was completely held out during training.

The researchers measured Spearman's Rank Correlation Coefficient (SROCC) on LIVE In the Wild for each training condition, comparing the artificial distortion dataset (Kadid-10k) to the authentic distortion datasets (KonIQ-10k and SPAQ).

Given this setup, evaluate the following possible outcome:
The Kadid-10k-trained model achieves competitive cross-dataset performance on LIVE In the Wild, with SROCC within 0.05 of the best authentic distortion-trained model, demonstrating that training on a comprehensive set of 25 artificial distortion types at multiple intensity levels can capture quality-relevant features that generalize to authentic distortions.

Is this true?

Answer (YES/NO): NO